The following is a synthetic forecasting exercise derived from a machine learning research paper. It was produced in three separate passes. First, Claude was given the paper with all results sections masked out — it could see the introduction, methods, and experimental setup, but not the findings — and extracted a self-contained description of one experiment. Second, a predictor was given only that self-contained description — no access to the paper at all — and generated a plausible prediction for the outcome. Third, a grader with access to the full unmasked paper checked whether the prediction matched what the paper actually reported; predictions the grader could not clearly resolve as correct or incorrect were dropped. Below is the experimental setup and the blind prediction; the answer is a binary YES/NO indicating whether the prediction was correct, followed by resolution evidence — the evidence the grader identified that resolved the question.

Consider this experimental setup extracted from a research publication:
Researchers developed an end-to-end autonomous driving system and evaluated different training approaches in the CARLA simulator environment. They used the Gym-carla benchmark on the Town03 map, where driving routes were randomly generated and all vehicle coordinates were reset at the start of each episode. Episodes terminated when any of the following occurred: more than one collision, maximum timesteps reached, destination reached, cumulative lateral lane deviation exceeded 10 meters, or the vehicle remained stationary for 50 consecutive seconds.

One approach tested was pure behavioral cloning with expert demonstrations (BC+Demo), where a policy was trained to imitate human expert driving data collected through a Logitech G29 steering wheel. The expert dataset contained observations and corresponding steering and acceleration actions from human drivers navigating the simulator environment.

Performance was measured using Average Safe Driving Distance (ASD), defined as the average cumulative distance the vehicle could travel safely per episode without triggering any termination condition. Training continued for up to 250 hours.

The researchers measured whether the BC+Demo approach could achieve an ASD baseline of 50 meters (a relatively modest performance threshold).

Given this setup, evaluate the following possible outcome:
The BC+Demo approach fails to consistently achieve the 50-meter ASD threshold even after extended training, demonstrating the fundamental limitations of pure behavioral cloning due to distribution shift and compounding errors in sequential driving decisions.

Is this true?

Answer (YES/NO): YES